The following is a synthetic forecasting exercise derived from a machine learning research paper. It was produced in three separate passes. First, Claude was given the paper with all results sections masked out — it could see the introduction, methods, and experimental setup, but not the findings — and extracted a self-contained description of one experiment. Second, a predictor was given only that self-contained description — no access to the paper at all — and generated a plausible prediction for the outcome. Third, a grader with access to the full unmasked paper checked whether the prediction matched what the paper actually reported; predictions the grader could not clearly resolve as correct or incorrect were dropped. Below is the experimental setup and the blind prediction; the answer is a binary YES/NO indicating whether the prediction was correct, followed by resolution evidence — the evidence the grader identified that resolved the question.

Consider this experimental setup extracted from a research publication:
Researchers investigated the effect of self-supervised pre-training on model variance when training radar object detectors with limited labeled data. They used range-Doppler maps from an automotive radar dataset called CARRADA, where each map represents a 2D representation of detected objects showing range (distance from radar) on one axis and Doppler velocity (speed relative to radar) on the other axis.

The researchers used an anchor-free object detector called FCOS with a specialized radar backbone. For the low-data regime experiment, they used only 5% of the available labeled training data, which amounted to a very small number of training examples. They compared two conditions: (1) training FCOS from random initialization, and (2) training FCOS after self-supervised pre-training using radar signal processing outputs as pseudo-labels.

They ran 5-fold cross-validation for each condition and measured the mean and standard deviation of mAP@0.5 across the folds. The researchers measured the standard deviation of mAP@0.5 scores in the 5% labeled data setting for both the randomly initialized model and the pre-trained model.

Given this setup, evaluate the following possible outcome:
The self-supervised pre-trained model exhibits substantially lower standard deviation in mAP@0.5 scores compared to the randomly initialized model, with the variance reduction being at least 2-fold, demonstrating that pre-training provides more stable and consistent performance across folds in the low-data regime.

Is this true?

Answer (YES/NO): YES